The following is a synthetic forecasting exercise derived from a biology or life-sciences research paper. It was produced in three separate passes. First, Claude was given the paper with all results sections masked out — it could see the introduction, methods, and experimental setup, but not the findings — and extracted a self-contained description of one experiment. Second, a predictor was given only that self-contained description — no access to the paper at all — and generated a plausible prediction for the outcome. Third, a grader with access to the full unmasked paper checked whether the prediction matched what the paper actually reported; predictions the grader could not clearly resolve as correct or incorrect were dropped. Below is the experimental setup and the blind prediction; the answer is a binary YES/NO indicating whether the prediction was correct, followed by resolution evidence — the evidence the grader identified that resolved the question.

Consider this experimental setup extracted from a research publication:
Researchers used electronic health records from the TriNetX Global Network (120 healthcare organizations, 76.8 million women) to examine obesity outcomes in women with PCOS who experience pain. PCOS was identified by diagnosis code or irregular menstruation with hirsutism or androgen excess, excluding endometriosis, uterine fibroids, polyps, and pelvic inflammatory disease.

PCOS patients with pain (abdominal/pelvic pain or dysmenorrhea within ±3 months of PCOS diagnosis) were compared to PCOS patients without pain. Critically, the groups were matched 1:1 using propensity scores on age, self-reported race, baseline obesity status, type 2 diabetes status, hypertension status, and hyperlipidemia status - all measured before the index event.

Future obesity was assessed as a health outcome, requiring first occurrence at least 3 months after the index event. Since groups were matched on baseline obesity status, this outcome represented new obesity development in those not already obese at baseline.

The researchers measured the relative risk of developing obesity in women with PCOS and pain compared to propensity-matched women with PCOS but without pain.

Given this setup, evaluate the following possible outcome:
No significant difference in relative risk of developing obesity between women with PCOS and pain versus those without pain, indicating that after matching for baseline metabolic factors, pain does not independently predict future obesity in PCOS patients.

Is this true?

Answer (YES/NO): NO